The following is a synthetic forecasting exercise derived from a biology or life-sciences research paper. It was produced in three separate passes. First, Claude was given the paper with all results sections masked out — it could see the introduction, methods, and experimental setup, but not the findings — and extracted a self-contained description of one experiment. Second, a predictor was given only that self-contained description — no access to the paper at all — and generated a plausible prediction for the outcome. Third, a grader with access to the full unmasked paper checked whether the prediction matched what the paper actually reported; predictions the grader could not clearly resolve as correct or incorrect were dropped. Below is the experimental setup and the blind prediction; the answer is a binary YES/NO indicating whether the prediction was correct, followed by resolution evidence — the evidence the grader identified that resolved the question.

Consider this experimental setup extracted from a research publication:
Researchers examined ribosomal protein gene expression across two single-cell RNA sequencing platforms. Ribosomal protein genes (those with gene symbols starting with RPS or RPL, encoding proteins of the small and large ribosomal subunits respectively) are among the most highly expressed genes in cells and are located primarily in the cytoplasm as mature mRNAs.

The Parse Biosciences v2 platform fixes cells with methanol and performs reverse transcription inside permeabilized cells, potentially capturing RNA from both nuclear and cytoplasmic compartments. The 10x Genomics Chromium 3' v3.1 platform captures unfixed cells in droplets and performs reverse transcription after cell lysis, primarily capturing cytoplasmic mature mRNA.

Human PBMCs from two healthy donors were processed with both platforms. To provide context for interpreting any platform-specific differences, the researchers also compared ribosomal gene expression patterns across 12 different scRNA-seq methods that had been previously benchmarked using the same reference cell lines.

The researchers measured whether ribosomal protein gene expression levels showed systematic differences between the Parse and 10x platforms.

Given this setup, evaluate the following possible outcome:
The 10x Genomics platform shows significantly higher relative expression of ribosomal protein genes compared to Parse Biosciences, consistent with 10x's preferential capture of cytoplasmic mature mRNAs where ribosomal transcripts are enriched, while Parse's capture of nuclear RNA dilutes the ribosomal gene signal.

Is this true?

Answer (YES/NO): YES